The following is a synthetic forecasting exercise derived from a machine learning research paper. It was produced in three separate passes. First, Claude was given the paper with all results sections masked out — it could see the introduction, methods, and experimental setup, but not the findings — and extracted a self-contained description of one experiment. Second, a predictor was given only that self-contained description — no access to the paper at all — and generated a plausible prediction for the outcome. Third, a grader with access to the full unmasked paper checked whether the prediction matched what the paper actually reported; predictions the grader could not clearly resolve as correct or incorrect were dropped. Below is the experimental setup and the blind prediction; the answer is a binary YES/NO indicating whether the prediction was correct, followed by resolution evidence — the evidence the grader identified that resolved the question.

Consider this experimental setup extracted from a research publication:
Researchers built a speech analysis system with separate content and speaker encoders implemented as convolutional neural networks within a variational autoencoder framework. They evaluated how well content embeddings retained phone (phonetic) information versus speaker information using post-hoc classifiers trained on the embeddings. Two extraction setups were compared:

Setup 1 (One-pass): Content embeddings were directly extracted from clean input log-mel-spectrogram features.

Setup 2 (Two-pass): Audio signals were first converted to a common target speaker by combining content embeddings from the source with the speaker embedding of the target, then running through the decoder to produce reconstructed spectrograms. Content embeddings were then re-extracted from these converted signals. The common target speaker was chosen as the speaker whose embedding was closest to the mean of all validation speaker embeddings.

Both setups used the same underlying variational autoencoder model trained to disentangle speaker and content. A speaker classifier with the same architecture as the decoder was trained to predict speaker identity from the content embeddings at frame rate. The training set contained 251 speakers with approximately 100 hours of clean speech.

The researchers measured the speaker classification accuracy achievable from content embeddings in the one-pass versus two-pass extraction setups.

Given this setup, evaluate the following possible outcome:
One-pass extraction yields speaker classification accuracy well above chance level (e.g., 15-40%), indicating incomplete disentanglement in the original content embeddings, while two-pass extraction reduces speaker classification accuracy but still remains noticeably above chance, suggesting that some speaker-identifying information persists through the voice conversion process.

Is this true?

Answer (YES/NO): YES